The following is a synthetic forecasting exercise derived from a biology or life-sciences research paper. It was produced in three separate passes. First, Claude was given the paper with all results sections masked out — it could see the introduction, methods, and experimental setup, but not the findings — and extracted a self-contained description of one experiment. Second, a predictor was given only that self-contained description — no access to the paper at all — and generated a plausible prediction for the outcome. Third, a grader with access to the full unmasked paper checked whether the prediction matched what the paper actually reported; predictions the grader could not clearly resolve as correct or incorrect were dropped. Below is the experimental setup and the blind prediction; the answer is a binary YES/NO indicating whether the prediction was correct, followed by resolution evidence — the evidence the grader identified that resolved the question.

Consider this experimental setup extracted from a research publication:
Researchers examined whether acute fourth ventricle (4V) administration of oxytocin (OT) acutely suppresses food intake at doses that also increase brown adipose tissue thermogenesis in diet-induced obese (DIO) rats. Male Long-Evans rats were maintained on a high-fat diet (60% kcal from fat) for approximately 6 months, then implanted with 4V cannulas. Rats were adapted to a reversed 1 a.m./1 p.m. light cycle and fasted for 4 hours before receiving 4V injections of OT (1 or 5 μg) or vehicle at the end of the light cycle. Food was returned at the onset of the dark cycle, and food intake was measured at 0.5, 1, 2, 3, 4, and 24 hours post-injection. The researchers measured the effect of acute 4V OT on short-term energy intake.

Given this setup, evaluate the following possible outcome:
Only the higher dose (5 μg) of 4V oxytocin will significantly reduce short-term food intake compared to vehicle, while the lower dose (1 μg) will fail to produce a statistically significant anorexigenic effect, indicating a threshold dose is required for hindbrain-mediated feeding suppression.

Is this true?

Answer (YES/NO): YES